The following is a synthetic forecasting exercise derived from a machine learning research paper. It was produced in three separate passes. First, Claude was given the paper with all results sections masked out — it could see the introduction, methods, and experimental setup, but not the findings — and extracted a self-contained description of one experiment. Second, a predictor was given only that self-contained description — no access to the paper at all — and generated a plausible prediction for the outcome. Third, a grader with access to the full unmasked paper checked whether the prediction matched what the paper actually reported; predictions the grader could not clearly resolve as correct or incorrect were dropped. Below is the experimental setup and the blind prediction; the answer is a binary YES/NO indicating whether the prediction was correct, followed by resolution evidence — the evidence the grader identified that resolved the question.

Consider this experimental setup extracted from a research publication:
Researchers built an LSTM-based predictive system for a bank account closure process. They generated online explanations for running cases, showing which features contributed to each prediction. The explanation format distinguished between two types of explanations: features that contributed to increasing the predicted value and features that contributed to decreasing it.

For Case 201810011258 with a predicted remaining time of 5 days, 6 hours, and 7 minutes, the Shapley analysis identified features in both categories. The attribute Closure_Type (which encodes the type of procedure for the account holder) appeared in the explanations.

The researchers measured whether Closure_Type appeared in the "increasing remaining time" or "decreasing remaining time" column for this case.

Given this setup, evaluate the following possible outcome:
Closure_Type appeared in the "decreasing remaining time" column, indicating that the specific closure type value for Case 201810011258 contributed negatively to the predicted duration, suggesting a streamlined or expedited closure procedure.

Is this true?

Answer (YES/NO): YES